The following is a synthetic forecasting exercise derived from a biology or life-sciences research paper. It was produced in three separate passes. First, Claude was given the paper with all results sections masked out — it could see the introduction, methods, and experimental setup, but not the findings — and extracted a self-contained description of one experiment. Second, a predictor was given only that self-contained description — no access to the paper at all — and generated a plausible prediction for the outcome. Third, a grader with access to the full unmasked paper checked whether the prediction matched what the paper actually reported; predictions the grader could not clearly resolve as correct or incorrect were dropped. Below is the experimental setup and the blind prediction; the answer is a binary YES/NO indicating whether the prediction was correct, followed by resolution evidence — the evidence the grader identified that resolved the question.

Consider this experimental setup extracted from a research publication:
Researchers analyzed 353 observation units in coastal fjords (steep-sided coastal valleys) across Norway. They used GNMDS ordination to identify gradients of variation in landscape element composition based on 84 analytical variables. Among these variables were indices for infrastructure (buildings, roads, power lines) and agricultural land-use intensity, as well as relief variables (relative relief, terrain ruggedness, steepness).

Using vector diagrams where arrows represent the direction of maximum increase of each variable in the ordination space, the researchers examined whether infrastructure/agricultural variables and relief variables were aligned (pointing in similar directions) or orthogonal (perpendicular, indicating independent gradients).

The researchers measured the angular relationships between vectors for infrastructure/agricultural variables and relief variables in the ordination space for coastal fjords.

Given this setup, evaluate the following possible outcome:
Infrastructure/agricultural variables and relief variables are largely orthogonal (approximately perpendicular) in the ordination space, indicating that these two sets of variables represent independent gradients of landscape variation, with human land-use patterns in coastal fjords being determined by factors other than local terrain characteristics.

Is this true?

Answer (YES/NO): YES